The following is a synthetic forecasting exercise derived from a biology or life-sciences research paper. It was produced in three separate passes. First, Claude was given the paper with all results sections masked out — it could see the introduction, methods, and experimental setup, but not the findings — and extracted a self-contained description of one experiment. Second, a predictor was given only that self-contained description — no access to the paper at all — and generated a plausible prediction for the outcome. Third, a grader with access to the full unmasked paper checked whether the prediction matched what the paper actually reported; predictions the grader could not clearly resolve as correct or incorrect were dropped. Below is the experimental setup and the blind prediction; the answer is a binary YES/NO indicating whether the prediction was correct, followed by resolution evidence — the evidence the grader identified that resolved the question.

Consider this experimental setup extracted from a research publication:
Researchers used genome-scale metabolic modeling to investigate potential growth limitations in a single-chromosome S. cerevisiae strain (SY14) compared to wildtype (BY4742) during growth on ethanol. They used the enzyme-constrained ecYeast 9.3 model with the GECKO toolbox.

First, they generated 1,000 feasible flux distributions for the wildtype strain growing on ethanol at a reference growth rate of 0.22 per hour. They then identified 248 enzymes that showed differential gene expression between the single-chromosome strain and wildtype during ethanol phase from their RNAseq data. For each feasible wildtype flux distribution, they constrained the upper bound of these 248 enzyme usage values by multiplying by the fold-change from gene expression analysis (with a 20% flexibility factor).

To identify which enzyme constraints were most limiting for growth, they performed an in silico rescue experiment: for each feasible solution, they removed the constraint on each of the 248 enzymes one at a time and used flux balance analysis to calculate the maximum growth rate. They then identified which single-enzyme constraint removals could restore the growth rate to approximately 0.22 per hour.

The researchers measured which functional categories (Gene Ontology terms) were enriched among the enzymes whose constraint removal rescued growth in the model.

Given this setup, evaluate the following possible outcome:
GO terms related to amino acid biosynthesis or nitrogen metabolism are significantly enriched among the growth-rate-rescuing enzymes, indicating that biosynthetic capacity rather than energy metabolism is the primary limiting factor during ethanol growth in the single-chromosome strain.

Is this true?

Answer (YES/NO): NO